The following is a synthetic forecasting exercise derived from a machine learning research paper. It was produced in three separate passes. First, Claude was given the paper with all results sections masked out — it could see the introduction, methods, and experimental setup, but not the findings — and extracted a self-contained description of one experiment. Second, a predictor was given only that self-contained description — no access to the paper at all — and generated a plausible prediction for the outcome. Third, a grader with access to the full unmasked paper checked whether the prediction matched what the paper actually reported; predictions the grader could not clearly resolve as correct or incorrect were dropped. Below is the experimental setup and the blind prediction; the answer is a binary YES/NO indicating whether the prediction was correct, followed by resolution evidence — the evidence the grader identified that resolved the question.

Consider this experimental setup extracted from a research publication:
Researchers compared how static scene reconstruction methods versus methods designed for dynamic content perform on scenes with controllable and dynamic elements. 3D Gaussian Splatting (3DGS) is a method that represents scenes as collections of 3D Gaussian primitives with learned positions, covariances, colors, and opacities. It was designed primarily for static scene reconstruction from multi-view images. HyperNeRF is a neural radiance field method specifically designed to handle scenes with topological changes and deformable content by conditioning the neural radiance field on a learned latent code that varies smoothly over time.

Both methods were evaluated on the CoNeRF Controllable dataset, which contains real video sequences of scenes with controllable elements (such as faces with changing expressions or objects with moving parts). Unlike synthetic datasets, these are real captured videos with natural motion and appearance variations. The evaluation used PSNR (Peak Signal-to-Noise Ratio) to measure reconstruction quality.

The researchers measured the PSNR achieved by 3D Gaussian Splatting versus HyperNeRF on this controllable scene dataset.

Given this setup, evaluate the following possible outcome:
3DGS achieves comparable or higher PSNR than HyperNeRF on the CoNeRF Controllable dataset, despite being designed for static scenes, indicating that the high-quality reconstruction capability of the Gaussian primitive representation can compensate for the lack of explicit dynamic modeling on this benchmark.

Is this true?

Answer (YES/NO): NO